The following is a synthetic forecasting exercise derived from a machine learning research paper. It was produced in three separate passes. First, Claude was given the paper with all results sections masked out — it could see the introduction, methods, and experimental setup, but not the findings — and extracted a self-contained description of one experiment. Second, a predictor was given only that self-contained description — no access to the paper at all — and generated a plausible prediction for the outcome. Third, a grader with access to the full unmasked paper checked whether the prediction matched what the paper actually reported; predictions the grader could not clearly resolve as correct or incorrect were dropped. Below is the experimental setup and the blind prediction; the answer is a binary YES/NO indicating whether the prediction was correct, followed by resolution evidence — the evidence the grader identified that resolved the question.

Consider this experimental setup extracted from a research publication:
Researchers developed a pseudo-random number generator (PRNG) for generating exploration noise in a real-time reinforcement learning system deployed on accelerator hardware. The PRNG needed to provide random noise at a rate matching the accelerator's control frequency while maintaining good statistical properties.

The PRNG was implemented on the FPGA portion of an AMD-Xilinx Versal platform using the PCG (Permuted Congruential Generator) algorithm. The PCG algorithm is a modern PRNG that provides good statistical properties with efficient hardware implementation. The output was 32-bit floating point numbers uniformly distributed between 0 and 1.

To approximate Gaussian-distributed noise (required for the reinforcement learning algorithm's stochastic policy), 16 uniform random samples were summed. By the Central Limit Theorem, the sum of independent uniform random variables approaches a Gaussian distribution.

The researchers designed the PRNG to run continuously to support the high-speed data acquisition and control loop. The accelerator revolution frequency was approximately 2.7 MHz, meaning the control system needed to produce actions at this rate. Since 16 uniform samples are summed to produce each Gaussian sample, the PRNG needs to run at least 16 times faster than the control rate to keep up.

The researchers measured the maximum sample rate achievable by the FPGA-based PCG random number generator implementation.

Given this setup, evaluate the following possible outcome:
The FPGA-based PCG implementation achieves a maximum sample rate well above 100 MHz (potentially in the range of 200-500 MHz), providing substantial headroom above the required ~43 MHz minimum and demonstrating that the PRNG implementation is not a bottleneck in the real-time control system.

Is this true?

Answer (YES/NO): NO